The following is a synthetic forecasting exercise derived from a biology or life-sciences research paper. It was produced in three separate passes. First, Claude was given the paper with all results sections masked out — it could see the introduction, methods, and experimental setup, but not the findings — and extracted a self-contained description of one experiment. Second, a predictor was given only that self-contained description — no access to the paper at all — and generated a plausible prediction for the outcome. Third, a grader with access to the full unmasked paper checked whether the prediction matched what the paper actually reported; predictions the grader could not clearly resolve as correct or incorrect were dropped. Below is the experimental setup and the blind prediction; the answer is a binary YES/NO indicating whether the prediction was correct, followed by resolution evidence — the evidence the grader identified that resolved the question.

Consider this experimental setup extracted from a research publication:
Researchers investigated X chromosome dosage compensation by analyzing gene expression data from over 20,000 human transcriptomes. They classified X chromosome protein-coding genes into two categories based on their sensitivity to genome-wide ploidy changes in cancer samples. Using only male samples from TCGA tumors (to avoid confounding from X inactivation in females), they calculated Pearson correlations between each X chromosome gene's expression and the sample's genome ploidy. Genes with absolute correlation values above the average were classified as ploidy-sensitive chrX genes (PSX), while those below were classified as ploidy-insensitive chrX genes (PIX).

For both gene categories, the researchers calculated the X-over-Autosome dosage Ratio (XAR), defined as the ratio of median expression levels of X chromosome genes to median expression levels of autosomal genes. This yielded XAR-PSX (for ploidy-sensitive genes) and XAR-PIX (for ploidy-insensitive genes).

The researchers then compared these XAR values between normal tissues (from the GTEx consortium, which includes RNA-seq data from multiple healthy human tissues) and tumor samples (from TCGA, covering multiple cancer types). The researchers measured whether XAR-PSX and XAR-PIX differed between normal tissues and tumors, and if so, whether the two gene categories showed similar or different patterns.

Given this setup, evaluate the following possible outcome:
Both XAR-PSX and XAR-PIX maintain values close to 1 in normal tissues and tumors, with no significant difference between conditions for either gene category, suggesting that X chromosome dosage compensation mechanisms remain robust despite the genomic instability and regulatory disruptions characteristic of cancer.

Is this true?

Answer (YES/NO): NO